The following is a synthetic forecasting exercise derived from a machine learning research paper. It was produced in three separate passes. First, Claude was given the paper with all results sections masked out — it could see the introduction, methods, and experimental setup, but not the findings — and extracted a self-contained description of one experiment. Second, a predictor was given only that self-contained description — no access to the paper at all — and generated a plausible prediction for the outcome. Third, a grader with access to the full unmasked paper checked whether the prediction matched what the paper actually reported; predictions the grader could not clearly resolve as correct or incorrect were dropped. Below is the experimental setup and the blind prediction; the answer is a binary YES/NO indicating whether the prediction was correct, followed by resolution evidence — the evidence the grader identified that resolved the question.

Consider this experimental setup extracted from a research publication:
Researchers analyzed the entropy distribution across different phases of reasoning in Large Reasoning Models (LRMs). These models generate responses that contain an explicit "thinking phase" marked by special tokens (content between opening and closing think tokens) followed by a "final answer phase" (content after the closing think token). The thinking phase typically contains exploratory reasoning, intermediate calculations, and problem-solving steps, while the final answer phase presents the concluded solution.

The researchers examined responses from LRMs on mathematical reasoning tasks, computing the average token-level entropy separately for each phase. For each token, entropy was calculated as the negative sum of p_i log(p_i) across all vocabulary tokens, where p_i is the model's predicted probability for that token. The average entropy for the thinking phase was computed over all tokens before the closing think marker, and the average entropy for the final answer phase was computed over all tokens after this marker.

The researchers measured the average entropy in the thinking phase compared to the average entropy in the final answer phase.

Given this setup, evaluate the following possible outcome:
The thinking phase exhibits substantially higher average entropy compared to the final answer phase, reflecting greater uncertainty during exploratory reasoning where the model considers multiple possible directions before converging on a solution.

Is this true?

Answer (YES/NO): YES